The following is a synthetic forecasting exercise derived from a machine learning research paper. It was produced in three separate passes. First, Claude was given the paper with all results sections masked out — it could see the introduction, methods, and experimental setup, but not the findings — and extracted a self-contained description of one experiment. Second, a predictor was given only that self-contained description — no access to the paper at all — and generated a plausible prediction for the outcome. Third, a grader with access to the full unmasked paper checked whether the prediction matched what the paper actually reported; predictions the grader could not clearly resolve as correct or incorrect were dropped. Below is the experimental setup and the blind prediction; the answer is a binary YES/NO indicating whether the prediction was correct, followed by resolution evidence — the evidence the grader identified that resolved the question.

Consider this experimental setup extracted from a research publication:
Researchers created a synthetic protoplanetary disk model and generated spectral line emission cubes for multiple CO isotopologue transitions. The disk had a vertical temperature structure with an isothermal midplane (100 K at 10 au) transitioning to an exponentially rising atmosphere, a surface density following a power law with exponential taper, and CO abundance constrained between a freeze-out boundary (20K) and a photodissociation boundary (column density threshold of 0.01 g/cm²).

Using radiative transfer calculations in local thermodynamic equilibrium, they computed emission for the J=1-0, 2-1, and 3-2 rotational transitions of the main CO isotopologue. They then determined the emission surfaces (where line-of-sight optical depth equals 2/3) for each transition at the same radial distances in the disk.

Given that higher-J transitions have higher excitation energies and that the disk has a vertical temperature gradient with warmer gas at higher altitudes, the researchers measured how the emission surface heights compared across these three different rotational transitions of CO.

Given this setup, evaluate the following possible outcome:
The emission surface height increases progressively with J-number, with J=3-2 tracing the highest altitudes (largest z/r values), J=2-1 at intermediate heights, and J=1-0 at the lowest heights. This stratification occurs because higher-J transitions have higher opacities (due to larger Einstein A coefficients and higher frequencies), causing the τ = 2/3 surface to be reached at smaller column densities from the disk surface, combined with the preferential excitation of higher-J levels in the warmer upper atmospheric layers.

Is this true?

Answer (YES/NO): NO